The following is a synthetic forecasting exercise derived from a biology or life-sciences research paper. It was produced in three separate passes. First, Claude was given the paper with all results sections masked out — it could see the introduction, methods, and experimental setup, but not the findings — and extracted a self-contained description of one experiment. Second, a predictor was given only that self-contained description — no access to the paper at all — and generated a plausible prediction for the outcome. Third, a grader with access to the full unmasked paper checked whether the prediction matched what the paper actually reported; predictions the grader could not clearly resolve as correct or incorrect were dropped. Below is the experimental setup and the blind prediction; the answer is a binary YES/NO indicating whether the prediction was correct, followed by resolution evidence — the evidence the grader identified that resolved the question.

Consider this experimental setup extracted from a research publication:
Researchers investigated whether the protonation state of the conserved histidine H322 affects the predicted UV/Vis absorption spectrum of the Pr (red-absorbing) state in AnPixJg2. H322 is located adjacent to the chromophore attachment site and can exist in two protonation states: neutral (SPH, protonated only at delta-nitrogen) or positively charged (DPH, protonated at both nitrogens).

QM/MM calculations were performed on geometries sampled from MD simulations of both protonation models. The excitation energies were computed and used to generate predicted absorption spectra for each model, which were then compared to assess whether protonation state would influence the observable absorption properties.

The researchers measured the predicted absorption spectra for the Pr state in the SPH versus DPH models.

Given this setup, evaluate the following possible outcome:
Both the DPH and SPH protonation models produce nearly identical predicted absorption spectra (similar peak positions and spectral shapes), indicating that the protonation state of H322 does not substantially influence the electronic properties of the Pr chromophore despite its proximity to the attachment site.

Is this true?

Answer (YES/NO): YES